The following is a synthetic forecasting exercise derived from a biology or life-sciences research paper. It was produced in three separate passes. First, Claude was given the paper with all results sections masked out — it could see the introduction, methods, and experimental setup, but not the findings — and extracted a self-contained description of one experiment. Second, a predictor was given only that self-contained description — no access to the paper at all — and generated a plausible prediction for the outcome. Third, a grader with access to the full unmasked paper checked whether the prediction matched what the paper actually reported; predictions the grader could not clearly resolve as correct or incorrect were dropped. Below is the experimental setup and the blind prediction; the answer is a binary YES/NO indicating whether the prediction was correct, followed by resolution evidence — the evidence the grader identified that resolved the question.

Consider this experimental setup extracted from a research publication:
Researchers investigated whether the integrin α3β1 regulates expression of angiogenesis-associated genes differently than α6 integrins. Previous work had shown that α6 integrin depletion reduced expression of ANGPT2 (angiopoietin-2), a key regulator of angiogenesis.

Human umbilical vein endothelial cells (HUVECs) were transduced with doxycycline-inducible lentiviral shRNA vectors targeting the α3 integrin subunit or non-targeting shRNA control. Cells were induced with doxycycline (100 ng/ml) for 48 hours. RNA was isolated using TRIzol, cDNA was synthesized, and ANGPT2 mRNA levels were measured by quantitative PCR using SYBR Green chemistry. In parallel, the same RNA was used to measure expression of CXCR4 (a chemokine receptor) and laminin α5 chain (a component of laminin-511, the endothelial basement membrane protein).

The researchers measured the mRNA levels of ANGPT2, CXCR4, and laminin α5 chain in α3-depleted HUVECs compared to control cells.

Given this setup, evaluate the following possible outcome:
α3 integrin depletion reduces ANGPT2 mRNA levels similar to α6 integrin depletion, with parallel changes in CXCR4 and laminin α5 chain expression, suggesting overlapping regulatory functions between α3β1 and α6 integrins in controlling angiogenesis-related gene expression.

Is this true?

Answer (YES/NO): NO